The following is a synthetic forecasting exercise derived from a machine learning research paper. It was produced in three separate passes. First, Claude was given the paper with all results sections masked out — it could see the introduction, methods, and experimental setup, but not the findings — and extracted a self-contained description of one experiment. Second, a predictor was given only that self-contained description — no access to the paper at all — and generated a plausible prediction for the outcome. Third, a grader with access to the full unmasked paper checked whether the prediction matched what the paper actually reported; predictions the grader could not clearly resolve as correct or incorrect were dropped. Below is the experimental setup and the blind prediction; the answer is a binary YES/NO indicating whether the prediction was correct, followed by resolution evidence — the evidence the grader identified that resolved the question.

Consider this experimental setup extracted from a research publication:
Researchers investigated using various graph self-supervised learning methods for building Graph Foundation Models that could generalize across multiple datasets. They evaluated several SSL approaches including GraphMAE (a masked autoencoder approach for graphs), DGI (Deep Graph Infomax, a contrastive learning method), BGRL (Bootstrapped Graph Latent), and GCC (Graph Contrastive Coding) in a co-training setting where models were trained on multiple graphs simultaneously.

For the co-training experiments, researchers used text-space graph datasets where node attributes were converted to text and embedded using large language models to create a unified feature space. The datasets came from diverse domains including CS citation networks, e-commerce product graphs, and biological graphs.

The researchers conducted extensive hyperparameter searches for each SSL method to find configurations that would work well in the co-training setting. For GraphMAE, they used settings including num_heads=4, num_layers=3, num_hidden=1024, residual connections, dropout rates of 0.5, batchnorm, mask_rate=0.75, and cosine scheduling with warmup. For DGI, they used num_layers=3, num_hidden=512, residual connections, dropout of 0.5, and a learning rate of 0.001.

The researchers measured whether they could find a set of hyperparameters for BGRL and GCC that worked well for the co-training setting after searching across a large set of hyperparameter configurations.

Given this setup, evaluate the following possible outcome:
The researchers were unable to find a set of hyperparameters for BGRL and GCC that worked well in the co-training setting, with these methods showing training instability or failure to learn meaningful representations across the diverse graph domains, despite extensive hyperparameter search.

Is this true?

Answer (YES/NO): YES